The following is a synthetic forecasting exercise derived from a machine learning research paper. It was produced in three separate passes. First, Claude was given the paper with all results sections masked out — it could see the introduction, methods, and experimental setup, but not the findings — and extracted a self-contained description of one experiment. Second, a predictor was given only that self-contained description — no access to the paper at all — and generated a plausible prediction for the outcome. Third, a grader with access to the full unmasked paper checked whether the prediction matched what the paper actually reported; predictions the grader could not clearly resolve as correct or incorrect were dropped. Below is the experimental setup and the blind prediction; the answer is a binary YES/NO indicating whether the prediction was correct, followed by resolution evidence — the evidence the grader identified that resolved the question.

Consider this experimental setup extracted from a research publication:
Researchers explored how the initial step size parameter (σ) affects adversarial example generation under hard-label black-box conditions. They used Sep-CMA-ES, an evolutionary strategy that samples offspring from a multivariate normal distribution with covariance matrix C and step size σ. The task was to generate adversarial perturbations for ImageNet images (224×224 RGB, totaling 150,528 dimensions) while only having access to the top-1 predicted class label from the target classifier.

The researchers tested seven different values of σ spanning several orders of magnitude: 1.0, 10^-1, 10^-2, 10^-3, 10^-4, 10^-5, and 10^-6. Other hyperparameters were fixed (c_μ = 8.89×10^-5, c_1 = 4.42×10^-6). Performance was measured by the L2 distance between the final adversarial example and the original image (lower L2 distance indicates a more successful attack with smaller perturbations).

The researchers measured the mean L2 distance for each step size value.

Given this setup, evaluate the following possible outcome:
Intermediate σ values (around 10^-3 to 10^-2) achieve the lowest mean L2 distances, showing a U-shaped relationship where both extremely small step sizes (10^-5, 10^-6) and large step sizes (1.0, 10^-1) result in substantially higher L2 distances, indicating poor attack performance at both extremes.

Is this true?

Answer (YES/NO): NO